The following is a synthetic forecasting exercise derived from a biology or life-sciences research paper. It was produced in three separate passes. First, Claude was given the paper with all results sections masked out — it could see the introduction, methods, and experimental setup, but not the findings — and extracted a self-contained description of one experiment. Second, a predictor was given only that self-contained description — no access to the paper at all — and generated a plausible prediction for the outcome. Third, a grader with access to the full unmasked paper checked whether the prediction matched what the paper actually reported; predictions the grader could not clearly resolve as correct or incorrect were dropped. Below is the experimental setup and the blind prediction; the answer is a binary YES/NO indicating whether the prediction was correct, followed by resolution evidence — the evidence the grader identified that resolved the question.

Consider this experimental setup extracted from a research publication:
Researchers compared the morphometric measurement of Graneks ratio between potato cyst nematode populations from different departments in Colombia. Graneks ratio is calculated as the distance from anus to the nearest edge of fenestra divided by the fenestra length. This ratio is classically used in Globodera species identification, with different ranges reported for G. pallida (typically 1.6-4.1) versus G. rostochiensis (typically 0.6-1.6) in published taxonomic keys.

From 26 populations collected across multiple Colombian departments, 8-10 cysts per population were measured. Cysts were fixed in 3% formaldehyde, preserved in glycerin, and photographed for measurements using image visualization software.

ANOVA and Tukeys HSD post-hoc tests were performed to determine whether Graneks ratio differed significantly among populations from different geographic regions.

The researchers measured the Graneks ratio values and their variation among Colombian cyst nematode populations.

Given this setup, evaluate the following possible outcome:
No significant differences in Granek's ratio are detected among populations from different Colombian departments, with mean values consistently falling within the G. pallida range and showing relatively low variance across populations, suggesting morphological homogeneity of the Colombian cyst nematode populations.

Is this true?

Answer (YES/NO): NO